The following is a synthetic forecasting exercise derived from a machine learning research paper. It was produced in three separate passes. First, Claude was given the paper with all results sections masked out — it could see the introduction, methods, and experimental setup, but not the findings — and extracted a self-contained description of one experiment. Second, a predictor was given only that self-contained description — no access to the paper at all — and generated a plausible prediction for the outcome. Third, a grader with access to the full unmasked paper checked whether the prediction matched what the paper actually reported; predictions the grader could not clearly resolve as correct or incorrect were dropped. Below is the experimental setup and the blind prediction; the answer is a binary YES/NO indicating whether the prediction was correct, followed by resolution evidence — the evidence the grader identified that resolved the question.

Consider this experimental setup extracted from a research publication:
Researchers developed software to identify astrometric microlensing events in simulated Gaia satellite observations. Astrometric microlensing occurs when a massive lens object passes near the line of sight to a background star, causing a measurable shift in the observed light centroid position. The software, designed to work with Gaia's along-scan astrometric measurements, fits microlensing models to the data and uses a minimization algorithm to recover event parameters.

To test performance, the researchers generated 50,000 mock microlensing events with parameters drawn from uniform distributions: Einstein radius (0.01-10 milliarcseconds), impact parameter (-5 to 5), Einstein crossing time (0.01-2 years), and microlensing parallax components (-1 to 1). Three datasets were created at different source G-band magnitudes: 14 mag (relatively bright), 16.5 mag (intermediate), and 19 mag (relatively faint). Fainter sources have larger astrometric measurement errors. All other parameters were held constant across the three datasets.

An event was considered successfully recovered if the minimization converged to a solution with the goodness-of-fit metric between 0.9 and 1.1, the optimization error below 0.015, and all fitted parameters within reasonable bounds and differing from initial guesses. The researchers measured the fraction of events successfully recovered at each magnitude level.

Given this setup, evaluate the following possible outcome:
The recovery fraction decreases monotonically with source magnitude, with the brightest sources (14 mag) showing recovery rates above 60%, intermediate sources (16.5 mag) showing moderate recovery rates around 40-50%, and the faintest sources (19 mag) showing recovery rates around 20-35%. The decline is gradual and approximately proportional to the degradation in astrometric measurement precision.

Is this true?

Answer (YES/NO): NO